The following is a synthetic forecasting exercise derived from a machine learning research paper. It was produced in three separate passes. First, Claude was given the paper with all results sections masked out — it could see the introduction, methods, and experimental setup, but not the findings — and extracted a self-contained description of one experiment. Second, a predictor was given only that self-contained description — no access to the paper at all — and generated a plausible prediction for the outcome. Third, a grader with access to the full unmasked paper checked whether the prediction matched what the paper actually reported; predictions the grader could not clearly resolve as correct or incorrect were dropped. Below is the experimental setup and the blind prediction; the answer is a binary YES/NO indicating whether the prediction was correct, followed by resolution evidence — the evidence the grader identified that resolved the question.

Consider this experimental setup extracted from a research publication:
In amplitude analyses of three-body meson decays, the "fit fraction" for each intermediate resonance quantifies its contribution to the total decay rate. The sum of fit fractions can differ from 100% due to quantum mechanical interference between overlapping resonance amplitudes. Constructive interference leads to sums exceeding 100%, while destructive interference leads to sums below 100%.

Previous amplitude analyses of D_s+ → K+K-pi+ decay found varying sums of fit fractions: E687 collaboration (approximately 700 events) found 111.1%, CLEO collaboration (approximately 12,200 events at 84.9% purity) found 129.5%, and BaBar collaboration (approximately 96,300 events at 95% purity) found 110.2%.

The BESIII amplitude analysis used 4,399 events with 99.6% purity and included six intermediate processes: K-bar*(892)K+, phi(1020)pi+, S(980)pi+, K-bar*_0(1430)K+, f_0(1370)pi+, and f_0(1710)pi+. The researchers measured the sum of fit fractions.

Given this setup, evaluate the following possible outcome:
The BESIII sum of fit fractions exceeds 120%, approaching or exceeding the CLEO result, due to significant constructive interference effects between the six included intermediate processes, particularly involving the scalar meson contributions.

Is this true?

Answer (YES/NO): NO